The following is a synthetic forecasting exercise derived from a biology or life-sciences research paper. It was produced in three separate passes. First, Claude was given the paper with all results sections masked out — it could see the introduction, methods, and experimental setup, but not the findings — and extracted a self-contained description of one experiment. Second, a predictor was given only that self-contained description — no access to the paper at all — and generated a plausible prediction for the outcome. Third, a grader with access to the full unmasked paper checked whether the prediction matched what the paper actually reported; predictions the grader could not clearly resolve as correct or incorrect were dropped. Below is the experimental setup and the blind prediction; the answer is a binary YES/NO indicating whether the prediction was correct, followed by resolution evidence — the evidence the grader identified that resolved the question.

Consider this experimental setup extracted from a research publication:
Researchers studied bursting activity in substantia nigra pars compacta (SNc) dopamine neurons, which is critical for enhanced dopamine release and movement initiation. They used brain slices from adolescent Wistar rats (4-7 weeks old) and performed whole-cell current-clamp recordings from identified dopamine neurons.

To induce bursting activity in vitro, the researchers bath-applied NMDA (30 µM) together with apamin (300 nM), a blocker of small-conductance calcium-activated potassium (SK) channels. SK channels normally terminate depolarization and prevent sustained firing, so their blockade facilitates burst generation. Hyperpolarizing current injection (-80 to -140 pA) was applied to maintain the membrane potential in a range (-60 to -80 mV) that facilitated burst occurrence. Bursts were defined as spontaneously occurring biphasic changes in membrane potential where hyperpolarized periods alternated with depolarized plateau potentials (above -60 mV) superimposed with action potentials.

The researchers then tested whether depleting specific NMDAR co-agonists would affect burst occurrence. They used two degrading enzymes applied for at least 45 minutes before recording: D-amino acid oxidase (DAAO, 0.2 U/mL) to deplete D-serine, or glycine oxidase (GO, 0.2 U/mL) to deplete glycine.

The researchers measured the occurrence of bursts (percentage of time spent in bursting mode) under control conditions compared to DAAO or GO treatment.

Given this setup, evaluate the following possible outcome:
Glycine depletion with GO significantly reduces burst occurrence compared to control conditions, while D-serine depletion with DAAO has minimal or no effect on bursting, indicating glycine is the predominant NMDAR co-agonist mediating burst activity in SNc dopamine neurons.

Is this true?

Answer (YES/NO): YES